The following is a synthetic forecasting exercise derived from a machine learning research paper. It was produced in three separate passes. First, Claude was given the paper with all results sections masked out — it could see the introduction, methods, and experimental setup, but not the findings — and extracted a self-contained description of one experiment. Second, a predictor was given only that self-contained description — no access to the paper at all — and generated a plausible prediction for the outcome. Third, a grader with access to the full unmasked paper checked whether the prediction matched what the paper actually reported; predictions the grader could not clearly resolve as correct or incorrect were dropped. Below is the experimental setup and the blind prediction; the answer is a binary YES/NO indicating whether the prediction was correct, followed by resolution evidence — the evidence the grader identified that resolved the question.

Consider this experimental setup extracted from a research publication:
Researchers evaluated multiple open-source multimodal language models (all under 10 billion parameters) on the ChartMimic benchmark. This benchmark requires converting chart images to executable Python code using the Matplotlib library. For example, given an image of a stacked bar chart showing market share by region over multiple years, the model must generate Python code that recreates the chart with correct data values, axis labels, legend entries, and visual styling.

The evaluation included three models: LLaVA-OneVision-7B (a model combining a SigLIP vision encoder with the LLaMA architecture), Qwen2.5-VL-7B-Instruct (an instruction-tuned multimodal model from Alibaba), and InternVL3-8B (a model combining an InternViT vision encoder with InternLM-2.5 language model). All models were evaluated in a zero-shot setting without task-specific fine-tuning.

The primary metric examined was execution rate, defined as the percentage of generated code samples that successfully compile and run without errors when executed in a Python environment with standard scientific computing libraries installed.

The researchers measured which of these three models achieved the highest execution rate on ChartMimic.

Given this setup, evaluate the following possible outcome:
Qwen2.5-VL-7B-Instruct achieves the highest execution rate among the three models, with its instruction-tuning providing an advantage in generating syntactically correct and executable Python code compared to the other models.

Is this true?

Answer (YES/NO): NO